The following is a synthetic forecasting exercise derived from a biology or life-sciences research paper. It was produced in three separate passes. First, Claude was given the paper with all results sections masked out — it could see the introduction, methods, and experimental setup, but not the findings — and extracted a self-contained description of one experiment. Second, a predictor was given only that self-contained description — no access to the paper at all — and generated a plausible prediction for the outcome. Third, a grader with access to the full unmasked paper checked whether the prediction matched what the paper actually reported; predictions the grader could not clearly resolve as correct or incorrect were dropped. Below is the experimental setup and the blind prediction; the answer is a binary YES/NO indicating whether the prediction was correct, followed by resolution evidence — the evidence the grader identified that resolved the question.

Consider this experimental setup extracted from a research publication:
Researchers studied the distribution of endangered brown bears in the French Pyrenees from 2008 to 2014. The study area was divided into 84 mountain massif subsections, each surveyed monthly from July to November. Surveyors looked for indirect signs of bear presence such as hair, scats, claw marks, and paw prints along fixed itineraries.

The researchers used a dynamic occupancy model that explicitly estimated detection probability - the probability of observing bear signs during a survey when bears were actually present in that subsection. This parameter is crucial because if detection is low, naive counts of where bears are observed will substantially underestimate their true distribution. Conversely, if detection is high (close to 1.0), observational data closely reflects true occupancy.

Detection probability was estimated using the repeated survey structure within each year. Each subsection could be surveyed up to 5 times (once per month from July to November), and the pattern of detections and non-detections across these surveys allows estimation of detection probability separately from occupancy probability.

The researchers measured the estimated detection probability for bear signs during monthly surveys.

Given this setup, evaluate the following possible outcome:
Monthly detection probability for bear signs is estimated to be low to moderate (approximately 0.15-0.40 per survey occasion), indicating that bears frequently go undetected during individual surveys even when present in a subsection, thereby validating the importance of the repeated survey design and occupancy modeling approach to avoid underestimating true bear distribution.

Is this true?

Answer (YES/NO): NO